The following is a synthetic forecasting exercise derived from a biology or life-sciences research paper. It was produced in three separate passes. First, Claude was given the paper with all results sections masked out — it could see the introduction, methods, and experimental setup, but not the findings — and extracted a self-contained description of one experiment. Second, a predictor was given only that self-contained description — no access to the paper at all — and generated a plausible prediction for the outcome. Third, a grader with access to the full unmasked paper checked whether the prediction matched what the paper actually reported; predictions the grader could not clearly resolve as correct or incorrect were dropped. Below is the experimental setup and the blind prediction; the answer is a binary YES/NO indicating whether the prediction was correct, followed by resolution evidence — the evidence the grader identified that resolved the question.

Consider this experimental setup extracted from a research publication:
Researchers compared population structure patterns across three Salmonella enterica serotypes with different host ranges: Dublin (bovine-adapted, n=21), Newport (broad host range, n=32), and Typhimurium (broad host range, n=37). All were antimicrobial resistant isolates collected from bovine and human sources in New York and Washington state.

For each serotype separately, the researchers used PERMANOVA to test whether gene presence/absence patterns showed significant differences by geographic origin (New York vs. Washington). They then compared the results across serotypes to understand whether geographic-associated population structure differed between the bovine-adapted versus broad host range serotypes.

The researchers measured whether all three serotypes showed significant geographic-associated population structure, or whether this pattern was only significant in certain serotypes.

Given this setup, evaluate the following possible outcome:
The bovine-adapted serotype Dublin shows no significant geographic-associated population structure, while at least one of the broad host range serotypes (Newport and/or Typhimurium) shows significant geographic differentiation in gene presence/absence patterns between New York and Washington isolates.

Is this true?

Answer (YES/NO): NO